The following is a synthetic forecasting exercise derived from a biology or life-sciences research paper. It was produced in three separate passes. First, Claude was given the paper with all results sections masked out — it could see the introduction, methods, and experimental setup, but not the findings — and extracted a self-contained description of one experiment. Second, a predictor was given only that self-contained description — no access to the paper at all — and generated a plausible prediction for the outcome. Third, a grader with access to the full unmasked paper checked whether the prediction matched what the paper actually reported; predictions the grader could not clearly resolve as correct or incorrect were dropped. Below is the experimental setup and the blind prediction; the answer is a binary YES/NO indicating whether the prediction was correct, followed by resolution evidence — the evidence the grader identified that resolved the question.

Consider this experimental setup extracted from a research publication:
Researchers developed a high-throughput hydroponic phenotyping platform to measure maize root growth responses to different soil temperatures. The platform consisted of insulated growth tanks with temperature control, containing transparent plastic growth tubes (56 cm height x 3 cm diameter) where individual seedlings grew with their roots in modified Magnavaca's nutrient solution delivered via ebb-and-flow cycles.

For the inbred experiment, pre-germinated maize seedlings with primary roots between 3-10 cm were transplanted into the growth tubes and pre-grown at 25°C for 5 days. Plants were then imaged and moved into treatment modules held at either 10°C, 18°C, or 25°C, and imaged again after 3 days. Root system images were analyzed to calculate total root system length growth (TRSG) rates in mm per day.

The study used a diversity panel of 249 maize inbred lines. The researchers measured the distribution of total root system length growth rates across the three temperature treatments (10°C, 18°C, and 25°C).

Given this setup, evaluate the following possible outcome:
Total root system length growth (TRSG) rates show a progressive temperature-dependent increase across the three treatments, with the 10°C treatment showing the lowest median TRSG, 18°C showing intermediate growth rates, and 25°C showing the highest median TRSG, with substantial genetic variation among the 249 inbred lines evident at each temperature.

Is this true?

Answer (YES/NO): YES